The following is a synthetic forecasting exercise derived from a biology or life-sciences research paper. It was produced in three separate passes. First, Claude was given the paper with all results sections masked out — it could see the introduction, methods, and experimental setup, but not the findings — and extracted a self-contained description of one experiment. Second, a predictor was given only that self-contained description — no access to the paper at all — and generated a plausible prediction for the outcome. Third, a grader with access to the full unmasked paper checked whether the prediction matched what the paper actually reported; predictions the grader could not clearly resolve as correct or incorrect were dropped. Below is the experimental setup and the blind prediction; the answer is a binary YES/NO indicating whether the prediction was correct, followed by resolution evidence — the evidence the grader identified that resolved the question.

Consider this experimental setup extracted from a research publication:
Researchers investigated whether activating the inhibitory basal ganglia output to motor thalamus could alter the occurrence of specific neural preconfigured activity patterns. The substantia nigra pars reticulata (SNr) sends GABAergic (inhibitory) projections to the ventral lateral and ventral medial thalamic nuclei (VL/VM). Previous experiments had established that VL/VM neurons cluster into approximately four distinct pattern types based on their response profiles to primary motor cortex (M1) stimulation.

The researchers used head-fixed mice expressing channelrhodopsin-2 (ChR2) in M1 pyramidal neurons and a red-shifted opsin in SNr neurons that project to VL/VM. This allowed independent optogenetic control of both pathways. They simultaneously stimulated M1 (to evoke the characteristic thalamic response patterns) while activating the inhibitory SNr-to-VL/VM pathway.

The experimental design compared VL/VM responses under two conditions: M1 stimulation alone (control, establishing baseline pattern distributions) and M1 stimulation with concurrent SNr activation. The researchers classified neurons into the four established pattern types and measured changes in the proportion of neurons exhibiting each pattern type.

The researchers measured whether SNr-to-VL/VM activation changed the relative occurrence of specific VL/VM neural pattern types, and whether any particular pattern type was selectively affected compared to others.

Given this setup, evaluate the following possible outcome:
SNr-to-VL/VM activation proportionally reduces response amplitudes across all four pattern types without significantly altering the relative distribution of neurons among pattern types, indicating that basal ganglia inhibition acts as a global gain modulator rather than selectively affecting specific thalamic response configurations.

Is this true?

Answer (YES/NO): NO